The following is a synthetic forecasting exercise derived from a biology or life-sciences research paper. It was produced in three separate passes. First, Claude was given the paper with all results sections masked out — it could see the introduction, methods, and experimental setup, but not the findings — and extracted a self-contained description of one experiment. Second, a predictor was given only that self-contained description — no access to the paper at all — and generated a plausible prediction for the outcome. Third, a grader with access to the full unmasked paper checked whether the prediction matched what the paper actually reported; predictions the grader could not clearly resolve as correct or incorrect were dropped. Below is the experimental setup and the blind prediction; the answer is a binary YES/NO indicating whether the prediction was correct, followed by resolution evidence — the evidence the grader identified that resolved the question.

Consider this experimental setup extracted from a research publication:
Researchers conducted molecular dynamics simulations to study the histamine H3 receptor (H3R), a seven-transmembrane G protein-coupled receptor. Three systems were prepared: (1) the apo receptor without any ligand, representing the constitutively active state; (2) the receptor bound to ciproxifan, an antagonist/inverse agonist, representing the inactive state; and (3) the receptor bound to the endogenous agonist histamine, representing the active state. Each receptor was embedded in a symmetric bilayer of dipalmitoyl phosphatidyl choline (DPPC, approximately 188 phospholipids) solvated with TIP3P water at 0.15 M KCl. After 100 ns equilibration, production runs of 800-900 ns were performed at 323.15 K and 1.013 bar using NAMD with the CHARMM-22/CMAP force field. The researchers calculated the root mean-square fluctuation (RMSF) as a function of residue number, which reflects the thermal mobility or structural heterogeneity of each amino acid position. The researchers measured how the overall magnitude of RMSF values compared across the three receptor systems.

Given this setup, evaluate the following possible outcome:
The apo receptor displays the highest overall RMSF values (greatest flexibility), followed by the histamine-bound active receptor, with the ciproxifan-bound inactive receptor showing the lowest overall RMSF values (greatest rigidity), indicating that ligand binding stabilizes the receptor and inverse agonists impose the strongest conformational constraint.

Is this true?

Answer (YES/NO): NO